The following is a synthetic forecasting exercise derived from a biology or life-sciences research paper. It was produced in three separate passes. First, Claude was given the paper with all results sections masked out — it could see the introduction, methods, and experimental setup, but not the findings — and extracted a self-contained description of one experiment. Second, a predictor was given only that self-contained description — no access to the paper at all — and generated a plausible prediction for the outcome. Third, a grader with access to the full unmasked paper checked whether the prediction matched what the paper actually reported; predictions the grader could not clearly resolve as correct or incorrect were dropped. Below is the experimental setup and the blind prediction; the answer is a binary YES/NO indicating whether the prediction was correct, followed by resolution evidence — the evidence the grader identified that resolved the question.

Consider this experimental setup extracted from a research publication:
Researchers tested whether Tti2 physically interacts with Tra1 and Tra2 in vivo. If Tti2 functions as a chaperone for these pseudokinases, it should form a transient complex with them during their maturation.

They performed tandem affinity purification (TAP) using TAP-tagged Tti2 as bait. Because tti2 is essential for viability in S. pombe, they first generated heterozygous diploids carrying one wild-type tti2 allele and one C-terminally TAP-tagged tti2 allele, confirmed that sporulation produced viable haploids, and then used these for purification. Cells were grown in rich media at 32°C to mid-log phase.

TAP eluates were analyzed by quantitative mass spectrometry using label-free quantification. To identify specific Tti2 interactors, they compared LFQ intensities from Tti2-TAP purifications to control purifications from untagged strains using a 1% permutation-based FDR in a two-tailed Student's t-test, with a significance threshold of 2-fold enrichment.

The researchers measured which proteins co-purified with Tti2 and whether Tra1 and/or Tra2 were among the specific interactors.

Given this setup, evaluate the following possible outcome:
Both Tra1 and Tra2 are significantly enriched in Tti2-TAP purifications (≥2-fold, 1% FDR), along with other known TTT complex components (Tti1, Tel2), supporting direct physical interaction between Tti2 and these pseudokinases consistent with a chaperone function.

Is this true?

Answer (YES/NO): YES